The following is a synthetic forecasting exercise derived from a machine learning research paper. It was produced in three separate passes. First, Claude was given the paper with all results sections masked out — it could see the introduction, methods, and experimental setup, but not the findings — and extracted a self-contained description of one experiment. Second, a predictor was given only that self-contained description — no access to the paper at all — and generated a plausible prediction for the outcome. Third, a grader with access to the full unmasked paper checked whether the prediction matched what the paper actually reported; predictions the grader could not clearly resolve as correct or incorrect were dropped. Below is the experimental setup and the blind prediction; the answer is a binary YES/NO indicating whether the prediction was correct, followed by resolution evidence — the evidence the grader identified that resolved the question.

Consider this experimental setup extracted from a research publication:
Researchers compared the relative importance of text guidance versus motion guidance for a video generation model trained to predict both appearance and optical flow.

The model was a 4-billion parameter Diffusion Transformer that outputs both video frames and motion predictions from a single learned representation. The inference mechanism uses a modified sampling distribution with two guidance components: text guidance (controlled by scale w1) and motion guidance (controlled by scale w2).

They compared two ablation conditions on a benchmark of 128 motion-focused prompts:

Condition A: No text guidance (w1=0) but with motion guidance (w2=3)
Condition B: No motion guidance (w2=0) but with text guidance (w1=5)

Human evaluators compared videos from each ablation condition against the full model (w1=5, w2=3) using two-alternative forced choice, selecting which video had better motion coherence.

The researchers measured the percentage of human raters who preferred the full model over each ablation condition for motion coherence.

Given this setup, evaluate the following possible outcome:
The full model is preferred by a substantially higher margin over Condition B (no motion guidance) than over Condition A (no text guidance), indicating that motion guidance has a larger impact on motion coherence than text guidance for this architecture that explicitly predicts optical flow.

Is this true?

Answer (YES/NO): NO